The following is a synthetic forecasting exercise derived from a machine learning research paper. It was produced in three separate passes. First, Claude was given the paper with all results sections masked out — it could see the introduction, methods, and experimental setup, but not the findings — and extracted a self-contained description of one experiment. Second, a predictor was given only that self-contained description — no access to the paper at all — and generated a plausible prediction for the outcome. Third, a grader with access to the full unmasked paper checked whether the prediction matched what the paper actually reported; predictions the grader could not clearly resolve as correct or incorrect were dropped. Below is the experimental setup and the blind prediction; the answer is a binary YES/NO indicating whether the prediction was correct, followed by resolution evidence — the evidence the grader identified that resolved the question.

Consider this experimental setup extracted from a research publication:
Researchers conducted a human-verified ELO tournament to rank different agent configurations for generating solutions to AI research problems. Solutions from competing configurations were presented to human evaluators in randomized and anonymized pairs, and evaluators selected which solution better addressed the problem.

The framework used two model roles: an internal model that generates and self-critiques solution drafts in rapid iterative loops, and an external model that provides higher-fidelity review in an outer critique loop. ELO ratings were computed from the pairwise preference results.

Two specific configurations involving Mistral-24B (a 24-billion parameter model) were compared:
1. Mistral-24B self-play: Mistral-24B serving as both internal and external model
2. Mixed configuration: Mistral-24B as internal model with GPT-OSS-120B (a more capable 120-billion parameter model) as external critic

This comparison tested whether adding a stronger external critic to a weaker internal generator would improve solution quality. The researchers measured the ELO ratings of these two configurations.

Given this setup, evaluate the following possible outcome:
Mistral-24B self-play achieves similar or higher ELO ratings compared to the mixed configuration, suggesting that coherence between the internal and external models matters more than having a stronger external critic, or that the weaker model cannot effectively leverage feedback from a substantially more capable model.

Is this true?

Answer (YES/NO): YES